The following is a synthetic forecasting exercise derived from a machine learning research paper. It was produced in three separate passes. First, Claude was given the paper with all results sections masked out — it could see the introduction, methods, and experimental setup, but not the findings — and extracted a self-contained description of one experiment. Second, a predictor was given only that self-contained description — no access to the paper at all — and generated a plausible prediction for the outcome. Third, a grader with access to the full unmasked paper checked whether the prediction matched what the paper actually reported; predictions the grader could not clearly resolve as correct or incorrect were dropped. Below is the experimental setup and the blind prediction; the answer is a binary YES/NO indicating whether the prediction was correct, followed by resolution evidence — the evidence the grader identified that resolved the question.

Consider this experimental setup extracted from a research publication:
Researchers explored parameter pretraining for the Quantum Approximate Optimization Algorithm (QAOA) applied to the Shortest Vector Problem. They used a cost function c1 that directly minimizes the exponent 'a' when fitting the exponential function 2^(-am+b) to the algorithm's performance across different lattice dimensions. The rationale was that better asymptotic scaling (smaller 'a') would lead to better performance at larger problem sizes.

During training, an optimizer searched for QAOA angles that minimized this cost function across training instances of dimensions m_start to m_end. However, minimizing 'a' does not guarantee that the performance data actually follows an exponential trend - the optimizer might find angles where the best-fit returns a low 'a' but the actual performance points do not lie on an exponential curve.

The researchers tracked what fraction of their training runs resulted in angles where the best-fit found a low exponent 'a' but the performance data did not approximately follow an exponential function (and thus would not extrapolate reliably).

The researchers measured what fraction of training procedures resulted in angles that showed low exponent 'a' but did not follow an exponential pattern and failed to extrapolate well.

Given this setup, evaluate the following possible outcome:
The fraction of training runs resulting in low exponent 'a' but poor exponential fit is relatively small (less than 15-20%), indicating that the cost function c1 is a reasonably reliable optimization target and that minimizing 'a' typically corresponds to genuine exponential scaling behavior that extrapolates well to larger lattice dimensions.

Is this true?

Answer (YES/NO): NO